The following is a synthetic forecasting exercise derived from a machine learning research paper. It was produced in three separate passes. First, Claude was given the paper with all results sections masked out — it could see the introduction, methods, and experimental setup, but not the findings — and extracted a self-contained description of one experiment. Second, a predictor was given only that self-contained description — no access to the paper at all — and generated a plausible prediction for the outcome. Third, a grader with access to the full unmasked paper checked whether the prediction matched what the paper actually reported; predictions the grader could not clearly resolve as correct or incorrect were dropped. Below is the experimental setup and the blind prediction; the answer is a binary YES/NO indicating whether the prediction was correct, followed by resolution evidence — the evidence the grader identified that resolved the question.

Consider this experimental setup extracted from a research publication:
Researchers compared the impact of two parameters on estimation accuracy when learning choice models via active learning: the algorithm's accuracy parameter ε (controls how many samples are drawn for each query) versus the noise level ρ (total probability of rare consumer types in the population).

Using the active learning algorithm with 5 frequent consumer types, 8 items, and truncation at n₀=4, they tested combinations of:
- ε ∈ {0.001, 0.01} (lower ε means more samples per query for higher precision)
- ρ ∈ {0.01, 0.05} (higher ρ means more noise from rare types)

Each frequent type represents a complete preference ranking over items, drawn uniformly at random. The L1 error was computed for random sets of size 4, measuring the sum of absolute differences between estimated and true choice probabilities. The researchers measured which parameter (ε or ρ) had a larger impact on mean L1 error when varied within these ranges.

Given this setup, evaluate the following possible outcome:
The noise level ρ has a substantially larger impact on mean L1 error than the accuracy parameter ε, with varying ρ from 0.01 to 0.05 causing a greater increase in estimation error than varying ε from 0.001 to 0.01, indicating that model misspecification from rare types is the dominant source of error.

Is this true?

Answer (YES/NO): NO